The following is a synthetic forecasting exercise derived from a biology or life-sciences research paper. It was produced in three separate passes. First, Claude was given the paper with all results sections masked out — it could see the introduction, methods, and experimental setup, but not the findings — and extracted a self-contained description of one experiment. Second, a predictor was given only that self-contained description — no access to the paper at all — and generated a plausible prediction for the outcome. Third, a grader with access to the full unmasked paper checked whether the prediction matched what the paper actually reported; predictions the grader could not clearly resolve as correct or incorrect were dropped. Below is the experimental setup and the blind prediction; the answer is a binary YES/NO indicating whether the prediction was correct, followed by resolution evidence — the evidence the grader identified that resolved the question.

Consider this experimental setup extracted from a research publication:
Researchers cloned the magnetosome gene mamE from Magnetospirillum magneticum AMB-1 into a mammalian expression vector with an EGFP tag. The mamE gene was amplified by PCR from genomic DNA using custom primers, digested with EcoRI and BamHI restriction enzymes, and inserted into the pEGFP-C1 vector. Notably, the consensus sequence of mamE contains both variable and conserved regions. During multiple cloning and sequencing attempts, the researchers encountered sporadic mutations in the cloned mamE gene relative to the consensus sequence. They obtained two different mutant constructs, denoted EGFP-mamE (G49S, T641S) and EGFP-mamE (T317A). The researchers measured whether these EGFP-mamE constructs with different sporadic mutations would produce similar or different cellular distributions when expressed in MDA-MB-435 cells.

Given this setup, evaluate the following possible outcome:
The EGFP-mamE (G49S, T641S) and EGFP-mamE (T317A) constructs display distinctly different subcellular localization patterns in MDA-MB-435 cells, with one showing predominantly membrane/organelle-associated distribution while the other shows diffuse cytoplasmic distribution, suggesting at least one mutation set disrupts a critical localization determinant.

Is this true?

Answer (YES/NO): NO